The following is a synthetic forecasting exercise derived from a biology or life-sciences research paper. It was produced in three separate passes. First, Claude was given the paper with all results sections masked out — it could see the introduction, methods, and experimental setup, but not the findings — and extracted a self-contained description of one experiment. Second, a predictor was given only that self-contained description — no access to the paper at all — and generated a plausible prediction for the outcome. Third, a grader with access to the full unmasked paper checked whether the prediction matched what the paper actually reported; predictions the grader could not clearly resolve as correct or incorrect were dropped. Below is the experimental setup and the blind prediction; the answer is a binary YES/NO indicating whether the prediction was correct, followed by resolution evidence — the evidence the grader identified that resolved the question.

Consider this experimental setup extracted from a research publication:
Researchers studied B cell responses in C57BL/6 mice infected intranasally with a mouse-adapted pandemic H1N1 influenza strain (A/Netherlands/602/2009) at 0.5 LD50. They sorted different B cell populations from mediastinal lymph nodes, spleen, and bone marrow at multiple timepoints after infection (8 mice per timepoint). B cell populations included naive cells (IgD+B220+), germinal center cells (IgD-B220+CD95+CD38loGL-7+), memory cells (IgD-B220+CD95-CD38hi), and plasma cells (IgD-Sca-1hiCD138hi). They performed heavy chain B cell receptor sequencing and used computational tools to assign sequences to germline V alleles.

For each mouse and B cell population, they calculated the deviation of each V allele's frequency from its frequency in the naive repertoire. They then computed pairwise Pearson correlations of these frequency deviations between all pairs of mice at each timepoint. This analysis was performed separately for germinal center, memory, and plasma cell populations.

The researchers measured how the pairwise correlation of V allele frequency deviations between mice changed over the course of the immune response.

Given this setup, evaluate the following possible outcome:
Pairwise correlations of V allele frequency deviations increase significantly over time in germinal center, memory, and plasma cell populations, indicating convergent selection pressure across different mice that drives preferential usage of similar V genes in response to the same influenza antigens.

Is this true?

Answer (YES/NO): NO